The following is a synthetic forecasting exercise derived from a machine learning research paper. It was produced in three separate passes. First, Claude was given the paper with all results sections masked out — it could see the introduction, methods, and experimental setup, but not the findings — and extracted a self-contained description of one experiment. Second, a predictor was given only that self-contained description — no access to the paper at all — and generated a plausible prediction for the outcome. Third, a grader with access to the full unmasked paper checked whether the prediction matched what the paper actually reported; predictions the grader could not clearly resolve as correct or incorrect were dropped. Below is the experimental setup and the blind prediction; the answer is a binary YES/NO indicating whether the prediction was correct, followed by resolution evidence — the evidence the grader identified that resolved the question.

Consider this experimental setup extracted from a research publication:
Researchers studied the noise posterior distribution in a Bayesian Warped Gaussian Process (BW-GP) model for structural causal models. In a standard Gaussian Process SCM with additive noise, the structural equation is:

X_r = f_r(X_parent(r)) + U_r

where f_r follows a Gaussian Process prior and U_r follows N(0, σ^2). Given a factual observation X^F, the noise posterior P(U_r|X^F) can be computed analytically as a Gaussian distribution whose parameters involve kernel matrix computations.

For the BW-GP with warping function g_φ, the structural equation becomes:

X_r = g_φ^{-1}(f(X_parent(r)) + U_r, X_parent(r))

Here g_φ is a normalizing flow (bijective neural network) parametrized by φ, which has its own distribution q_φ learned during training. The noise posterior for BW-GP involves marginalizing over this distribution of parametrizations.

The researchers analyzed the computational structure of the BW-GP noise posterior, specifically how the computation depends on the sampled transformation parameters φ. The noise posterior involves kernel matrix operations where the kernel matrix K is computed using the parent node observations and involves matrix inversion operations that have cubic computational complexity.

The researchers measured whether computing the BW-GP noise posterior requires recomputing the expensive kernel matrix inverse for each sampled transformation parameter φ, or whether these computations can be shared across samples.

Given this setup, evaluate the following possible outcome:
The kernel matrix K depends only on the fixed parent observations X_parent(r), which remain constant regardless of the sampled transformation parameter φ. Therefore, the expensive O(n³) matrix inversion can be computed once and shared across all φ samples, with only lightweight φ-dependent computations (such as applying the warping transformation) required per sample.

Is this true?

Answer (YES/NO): YES